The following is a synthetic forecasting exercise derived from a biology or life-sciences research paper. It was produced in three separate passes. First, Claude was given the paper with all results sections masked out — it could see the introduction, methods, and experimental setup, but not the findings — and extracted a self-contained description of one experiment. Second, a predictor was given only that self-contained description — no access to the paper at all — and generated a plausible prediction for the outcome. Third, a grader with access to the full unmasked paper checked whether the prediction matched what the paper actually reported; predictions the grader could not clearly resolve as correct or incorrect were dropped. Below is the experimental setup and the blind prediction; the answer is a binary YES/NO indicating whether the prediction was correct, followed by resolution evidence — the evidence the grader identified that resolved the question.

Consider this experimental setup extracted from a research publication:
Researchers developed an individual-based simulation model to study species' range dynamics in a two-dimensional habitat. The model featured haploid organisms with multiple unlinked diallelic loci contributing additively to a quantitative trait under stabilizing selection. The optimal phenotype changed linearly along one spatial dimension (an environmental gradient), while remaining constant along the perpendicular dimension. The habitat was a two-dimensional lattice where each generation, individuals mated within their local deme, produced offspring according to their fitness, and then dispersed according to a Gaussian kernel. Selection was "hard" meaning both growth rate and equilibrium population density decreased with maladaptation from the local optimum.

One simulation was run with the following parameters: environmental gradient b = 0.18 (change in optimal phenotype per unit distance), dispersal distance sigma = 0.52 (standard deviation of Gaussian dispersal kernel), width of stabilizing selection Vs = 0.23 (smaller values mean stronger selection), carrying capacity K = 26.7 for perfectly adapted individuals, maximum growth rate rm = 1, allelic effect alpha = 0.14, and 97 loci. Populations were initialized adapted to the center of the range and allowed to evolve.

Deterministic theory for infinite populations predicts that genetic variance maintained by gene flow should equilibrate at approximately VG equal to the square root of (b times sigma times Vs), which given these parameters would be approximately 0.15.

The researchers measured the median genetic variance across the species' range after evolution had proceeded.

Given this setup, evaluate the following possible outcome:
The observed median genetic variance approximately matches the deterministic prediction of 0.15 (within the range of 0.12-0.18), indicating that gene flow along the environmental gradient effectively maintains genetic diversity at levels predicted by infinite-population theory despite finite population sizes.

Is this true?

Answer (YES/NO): NO